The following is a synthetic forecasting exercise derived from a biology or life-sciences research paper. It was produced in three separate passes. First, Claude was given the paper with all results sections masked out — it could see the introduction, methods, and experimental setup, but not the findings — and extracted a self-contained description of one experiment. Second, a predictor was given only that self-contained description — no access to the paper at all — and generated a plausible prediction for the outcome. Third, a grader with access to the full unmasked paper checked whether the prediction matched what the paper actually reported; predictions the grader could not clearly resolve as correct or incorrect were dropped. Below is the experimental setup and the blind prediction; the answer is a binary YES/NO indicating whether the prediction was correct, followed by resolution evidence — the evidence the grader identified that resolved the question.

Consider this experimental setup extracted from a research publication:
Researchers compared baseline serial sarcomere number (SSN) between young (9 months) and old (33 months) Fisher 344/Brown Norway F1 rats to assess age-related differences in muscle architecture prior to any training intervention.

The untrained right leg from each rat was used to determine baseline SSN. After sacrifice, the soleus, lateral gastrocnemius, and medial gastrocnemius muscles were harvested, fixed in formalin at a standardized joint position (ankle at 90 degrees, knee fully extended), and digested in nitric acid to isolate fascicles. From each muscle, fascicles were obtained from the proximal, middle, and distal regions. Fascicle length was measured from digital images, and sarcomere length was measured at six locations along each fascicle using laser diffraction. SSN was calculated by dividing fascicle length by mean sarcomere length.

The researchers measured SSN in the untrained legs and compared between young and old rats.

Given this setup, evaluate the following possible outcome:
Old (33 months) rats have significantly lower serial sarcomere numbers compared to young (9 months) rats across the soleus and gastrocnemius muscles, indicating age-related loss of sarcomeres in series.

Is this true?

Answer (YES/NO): YES